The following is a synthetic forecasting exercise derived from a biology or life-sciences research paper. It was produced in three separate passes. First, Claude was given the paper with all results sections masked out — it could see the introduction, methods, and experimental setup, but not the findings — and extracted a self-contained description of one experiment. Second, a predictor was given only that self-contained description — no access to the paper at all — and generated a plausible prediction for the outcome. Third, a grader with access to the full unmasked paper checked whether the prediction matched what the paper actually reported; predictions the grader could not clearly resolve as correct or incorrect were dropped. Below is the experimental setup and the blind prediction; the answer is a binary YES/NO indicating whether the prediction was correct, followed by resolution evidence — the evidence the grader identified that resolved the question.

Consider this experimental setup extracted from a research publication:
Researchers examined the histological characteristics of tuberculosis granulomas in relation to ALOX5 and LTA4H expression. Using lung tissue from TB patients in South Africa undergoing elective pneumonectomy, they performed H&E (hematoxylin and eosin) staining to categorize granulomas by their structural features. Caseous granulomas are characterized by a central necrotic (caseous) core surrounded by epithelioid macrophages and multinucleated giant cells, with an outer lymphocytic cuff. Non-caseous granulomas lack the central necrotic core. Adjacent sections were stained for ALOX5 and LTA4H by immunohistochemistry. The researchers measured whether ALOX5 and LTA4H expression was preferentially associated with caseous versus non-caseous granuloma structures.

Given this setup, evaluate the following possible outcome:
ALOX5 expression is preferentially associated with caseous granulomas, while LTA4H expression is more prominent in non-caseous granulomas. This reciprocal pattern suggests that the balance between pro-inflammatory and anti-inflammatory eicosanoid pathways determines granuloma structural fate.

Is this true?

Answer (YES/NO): NO